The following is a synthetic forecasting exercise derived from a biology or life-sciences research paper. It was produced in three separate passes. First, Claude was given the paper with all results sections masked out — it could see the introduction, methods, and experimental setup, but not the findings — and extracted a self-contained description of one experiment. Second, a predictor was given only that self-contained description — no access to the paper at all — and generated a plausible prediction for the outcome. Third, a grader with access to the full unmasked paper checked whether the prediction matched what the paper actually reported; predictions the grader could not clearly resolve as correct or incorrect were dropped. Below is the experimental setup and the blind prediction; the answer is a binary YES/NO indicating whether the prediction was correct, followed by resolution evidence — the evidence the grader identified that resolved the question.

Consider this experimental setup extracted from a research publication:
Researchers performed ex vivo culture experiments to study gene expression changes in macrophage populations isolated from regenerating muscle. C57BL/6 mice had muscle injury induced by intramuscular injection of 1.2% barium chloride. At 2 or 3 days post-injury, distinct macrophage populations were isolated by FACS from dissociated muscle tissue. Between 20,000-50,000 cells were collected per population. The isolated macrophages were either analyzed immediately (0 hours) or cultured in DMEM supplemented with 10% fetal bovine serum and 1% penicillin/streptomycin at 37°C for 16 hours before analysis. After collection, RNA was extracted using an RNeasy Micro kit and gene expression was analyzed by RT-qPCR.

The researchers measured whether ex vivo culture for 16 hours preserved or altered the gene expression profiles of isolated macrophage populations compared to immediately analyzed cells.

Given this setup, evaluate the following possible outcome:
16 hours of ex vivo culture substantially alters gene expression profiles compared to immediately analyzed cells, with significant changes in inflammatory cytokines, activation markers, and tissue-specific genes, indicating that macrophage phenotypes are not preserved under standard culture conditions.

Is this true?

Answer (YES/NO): NO